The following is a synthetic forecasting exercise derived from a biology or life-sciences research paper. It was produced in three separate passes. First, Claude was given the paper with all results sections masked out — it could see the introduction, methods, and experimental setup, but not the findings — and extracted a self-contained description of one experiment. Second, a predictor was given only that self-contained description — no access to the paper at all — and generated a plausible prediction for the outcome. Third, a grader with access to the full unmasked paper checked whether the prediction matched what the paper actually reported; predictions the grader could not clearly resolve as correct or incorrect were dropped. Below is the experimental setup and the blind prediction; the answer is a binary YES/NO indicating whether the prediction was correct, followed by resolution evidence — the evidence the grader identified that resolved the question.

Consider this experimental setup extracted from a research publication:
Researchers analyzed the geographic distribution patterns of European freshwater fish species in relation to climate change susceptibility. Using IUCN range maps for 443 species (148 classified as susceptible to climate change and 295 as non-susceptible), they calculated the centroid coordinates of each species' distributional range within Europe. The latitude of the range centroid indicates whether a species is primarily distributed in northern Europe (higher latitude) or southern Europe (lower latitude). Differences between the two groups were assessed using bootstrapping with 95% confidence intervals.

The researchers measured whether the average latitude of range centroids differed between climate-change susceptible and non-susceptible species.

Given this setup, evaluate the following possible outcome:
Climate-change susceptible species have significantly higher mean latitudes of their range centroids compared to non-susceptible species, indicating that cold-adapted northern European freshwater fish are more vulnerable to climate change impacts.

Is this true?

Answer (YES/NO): NO